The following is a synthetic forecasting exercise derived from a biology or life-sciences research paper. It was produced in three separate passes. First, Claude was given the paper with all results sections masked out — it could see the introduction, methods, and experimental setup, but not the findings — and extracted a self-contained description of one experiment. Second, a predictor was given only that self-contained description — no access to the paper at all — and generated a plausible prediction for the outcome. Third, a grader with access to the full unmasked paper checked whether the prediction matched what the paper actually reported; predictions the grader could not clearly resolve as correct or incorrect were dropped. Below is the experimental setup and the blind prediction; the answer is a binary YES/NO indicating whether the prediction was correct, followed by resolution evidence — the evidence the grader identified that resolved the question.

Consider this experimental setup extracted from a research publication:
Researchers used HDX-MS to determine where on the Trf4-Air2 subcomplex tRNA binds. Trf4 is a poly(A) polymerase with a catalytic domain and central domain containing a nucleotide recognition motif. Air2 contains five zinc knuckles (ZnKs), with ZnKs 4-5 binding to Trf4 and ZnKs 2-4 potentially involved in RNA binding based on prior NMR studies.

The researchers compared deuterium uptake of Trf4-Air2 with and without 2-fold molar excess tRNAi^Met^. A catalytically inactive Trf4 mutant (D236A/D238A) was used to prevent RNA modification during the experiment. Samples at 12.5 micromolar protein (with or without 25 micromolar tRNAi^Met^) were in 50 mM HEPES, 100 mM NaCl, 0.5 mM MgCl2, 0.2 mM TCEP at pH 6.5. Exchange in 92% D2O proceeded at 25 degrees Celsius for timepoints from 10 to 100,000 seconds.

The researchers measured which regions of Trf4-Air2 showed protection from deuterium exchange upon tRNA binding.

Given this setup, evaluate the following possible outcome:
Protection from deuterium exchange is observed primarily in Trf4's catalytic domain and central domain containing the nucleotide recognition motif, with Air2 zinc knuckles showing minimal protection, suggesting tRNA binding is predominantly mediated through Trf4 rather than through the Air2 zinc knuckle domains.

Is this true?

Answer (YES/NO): NO